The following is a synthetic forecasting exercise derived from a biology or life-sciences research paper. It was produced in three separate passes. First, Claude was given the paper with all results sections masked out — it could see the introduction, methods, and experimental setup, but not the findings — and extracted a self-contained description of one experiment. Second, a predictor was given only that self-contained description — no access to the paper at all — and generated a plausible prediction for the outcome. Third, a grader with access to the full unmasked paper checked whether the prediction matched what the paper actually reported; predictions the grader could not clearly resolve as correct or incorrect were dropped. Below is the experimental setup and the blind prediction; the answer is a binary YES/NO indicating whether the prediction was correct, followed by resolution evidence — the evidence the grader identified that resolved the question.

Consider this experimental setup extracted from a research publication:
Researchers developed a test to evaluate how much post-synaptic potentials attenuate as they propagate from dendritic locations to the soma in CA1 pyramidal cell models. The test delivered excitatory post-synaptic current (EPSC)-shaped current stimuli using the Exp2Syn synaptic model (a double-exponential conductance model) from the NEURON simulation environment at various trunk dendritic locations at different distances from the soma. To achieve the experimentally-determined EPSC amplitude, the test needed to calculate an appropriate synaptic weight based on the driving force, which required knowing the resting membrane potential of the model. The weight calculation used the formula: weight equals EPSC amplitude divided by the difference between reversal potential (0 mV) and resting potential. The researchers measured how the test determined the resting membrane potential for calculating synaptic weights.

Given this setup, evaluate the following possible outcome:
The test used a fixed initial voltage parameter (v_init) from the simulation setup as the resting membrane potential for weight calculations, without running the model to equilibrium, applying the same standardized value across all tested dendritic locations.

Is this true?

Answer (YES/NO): NO